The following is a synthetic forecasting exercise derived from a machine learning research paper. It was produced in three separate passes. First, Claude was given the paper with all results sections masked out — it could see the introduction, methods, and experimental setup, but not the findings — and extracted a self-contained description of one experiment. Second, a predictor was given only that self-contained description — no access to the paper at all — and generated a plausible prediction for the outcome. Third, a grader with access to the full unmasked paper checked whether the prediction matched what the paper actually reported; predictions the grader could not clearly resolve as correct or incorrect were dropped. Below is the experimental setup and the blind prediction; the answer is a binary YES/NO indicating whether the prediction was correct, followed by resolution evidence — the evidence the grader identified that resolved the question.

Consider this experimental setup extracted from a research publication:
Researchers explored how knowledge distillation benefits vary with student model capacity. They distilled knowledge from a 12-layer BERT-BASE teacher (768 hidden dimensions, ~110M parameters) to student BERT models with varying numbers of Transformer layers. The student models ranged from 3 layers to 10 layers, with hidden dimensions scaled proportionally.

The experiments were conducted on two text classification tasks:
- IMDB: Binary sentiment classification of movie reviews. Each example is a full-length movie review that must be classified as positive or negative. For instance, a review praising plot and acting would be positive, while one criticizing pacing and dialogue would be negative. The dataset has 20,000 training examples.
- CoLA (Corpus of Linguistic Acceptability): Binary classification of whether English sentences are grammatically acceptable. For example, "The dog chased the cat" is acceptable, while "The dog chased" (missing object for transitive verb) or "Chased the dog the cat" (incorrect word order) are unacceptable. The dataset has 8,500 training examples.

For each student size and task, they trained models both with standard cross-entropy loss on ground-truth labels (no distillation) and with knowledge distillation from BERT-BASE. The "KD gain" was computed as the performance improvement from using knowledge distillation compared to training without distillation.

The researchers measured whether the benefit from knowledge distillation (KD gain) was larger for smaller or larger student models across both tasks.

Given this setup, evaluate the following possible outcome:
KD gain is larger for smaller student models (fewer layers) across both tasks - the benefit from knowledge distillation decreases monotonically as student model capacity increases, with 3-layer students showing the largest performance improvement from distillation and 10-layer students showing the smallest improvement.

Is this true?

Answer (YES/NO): NO